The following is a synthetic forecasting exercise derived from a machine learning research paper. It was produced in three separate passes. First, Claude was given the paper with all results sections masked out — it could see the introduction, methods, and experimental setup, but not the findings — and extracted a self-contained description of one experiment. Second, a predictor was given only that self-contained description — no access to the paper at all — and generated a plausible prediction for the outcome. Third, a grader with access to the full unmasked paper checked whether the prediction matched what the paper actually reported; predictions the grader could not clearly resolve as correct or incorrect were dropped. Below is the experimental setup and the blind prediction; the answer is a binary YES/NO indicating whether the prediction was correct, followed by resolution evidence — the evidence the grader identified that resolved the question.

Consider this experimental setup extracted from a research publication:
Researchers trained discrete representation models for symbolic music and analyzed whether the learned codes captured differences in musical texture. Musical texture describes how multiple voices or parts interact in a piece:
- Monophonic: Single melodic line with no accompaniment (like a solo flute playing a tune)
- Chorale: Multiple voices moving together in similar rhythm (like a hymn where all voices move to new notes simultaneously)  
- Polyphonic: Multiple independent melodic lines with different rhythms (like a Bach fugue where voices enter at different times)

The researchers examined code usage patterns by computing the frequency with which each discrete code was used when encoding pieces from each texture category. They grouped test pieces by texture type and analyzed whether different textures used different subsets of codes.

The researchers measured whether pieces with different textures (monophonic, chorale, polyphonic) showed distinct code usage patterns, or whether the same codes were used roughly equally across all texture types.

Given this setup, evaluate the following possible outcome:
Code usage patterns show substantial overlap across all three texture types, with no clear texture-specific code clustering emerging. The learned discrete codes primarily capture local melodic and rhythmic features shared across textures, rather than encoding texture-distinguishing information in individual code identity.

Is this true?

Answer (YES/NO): NO